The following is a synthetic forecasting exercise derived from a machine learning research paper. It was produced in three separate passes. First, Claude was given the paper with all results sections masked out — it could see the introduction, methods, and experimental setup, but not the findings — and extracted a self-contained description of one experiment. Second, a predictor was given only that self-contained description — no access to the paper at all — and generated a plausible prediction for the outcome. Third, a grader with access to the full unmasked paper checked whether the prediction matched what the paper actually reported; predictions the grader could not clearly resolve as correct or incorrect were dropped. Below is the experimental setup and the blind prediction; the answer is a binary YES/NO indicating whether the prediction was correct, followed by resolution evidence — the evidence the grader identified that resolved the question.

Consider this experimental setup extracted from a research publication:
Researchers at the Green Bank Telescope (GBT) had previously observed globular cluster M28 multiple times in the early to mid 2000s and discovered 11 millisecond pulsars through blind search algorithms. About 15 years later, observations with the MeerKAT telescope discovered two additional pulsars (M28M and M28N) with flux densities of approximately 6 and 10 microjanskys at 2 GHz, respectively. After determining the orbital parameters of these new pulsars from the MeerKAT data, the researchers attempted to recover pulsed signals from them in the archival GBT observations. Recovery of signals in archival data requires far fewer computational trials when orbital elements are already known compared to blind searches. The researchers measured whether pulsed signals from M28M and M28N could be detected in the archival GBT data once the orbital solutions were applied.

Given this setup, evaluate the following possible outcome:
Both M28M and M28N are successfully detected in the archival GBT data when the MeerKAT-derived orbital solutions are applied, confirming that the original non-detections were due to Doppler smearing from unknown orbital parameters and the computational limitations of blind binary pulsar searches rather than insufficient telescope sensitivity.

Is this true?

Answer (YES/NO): YES